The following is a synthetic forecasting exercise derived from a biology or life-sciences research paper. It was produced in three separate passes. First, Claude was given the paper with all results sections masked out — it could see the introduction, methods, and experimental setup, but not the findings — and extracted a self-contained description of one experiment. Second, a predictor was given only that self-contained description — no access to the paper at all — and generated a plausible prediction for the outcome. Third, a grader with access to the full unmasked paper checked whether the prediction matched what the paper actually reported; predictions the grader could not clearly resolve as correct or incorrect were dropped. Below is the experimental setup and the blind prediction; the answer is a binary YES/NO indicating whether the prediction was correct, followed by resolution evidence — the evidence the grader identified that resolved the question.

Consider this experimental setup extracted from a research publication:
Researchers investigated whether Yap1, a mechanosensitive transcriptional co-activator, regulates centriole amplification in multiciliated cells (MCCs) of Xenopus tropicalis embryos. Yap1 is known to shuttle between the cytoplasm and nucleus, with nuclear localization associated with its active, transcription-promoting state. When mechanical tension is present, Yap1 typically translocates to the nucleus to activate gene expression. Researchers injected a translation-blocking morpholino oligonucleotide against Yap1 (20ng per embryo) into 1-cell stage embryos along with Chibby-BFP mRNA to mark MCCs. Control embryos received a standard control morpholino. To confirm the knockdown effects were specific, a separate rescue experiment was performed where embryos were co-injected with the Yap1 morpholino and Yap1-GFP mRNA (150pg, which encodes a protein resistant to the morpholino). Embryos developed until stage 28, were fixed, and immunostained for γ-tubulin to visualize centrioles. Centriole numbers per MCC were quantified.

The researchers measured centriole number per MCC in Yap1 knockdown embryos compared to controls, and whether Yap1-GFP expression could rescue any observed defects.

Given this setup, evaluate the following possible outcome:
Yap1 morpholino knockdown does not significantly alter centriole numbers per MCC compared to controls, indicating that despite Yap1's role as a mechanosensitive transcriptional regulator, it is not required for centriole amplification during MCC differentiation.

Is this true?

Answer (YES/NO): NO